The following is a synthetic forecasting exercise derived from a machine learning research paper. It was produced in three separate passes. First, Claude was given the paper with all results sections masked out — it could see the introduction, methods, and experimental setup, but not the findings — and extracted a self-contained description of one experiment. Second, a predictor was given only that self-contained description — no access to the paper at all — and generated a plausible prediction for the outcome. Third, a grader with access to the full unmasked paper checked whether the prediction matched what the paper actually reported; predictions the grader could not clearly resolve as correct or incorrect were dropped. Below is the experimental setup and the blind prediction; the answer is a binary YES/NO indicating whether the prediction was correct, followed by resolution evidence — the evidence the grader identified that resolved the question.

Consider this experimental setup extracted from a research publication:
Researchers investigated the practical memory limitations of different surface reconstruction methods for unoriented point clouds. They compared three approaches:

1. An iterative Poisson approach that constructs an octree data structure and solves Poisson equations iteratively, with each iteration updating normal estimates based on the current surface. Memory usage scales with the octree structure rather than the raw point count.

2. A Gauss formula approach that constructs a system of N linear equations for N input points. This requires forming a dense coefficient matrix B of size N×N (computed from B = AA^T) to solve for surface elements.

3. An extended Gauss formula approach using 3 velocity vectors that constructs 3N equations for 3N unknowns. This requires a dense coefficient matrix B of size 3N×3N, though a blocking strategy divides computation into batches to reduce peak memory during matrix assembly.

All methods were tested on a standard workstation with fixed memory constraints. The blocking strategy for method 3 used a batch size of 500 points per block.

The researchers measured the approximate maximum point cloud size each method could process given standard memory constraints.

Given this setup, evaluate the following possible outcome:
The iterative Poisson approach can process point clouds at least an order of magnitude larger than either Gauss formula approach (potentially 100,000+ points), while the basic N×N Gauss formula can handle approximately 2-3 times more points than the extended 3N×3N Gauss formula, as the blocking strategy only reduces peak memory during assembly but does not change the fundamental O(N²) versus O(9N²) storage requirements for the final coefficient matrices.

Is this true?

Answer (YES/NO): NO